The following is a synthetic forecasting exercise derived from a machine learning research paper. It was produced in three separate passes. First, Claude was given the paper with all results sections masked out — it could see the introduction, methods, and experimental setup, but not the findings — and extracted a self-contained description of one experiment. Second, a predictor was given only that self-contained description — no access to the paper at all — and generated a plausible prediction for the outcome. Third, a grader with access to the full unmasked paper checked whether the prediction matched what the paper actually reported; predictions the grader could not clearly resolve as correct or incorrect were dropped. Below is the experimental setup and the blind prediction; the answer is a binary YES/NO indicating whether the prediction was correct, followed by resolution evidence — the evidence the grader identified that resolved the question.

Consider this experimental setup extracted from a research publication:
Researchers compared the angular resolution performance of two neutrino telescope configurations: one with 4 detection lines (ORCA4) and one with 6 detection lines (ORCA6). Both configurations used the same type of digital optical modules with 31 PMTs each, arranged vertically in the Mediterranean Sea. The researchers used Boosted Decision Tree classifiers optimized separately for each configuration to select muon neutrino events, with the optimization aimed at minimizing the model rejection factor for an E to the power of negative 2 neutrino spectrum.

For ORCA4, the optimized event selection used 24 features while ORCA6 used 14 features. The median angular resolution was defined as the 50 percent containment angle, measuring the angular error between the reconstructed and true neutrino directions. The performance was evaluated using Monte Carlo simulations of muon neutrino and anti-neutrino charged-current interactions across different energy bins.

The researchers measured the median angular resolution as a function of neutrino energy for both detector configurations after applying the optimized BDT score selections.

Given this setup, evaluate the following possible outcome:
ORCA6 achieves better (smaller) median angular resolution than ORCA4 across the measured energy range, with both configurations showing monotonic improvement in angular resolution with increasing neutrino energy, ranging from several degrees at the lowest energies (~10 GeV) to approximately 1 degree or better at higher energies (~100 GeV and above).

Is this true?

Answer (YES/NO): NO